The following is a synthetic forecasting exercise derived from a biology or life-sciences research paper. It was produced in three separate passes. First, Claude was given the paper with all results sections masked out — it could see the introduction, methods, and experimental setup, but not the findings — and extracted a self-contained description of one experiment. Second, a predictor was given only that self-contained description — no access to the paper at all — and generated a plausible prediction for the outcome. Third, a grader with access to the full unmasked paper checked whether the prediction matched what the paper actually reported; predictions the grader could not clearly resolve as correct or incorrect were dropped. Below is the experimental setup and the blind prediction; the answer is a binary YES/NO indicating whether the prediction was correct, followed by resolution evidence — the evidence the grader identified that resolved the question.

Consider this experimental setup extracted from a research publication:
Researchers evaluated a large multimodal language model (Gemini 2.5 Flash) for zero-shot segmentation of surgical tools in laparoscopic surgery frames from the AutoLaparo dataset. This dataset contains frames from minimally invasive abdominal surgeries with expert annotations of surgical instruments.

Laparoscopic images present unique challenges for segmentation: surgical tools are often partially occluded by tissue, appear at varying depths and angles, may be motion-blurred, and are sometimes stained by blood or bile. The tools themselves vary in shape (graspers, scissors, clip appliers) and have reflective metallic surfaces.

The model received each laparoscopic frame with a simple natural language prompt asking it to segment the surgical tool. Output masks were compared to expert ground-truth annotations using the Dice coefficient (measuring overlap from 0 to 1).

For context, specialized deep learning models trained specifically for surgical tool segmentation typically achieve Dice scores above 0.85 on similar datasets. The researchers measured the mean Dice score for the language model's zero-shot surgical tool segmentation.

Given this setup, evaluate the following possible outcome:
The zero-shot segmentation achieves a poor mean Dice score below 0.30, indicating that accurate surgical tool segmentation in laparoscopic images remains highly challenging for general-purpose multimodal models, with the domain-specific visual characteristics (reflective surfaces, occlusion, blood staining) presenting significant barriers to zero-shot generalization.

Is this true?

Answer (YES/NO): NO